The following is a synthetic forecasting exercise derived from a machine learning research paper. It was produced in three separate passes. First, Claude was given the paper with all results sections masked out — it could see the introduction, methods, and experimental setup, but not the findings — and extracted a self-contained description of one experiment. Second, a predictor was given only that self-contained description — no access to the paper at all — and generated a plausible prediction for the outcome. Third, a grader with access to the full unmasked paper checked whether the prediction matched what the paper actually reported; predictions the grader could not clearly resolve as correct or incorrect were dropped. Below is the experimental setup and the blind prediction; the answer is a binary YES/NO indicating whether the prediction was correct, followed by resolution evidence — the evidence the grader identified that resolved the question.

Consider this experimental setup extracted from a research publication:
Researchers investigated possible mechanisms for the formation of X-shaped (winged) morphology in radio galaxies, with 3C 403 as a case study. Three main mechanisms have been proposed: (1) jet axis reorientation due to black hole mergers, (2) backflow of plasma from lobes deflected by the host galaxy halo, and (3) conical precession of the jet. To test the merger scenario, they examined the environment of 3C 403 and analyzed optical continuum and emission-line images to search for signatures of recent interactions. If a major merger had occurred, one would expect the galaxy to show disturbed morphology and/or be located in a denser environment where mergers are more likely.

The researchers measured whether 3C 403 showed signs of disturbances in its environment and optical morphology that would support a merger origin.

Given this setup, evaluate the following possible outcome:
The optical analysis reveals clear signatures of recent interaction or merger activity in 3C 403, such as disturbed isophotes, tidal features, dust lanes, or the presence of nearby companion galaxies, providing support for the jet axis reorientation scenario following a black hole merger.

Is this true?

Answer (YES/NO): NO